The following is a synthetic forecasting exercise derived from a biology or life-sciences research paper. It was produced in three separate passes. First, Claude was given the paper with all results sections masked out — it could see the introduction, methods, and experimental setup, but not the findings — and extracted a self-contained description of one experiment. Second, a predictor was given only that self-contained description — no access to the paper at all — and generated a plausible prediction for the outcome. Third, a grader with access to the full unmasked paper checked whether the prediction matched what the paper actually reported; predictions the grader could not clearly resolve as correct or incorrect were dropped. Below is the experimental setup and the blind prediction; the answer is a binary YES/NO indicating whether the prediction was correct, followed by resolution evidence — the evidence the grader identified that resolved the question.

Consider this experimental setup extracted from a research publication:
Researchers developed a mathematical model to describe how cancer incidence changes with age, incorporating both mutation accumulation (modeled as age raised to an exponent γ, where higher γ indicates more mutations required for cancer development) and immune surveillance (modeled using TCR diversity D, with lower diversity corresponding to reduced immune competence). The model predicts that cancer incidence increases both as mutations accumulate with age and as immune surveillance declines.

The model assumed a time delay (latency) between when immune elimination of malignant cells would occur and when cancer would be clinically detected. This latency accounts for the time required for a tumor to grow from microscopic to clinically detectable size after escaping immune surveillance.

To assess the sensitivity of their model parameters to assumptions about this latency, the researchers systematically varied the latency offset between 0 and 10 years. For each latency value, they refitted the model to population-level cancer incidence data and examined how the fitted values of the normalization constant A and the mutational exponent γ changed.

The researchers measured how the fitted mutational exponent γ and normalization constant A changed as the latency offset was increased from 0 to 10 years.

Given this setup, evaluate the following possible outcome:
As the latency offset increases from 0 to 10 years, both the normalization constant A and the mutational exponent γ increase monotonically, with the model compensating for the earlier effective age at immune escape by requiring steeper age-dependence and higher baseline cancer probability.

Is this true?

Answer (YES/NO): NO